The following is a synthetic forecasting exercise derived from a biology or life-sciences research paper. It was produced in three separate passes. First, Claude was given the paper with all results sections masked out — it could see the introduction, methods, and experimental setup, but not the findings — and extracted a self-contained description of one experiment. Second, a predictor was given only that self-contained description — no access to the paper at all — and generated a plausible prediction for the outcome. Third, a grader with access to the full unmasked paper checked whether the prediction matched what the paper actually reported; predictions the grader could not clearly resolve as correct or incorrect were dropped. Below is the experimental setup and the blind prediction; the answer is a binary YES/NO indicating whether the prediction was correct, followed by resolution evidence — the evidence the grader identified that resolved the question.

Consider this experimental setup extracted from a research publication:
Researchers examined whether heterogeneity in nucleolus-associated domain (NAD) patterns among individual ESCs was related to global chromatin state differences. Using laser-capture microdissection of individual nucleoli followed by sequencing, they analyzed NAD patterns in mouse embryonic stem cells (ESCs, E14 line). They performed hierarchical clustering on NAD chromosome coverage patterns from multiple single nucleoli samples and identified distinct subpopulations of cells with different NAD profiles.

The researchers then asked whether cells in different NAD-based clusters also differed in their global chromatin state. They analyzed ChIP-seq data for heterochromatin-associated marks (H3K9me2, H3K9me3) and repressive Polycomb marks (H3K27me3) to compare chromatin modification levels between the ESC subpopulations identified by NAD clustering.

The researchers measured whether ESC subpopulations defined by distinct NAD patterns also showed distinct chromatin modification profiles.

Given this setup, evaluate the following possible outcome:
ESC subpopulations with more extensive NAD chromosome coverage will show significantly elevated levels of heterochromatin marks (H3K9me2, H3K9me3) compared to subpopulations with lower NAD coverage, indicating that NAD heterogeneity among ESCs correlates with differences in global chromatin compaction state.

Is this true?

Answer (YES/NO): NO